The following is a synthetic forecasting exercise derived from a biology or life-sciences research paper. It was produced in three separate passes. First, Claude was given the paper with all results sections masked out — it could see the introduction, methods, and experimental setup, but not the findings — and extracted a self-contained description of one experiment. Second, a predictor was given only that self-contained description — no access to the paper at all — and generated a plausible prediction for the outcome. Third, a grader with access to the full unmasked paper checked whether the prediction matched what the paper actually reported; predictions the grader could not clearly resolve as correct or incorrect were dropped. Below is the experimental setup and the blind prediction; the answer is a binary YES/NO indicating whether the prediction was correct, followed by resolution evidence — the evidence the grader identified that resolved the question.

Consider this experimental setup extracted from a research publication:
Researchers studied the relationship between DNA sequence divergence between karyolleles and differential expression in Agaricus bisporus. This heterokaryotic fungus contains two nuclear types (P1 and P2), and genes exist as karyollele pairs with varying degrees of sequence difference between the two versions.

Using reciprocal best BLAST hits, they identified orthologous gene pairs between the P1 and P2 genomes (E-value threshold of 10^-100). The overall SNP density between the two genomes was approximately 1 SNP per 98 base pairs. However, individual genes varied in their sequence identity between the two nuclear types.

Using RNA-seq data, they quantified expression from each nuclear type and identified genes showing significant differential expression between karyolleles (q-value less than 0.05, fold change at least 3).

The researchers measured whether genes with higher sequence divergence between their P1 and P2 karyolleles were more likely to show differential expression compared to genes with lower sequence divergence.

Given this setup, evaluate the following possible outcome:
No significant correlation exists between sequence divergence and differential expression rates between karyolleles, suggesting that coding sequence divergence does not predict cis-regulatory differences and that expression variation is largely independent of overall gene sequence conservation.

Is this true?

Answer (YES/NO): YES